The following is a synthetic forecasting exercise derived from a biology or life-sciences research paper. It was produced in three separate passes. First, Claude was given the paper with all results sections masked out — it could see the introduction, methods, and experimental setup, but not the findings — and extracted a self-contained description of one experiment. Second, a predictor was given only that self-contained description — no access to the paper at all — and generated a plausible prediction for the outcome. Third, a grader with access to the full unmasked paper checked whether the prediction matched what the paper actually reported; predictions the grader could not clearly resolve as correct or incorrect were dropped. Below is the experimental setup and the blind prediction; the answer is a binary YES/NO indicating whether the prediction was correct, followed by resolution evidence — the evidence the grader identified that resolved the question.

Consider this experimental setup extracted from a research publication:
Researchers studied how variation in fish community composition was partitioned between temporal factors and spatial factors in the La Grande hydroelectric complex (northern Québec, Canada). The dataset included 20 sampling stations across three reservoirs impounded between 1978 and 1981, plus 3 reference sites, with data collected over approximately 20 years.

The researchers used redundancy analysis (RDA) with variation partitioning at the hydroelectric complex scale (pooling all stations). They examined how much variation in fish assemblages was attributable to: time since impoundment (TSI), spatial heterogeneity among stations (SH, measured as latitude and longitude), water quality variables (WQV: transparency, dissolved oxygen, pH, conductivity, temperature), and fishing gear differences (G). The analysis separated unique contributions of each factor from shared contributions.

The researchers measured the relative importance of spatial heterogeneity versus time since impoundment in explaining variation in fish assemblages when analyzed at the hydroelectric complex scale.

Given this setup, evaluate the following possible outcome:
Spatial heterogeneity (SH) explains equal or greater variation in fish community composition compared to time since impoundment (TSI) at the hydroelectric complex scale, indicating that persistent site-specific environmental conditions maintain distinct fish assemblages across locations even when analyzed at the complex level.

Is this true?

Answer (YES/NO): YES